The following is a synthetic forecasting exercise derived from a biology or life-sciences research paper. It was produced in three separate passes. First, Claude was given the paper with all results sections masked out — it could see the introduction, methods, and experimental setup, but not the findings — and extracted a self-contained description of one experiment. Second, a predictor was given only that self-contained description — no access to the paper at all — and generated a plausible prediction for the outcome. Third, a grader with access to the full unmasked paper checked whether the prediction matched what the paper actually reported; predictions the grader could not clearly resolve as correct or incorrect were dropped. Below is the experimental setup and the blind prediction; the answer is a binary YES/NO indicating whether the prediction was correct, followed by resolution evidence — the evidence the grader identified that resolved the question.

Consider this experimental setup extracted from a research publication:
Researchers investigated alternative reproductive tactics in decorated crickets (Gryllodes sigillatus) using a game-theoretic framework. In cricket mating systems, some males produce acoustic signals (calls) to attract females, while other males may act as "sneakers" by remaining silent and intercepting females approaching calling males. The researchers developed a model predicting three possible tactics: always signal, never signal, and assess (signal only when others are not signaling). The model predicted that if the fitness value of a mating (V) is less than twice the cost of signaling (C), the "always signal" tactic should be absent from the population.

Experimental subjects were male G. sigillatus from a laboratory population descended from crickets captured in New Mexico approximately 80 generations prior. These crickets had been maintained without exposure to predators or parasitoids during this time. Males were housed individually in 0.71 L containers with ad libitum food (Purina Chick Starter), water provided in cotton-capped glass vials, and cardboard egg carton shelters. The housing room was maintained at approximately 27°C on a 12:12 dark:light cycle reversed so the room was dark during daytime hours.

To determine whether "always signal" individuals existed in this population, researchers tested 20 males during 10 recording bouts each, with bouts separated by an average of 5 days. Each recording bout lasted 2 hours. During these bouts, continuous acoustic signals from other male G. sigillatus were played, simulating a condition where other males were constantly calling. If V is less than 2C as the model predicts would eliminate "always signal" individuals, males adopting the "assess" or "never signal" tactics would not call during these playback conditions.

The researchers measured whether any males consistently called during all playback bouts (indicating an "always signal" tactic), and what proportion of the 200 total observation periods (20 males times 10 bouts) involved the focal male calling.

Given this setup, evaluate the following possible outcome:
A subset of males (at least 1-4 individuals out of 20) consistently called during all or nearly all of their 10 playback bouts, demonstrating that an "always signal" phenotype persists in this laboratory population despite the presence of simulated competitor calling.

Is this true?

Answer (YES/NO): NO